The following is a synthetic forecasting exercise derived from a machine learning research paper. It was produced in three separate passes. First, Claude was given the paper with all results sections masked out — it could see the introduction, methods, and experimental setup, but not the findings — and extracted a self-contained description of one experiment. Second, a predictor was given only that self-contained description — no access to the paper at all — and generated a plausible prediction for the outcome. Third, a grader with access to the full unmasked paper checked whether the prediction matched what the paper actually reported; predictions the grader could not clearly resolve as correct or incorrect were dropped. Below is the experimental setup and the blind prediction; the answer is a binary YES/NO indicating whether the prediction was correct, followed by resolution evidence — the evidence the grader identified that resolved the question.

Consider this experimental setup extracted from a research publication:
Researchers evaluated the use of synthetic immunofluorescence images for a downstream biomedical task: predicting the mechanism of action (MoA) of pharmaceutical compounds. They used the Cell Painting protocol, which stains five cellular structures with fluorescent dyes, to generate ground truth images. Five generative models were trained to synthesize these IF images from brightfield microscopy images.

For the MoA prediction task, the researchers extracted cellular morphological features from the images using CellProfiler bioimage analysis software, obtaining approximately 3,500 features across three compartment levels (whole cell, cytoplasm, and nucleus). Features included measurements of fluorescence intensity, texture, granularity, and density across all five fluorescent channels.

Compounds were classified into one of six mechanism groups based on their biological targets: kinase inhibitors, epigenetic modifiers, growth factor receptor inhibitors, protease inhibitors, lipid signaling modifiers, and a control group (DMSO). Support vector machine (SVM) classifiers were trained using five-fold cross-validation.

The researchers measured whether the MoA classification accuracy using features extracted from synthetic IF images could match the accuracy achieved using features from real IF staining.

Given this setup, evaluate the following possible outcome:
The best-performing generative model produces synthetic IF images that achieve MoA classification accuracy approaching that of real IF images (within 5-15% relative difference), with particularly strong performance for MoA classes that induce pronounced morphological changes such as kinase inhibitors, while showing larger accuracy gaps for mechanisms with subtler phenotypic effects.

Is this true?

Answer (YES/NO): NO